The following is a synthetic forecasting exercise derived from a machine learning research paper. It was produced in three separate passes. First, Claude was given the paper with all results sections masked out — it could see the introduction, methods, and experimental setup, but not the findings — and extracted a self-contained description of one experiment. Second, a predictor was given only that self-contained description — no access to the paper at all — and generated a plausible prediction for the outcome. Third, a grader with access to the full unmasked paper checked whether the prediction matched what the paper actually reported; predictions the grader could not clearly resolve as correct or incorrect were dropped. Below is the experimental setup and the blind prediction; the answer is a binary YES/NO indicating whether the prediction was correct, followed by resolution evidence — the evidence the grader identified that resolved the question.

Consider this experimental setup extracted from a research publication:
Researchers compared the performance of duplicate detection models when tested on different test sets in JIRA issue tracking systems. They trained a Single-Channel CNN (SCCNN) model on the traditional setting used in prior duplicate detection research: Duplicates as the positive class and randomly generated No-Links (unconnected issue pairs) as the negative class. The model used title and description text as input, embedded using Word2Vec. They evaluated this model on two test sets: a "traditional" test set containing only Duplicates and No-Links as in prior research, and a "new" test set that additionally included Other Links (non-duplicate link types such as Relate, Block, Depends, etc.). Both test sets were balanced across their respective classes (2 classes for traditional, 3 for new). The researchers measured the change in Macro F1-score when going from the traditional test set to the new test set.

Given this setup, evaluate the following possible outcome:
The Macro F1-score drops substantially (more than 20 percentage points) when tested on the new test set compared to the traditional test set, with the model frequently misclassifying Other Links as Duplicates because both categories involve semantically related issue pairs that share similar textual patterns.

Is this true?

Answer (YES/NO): NO